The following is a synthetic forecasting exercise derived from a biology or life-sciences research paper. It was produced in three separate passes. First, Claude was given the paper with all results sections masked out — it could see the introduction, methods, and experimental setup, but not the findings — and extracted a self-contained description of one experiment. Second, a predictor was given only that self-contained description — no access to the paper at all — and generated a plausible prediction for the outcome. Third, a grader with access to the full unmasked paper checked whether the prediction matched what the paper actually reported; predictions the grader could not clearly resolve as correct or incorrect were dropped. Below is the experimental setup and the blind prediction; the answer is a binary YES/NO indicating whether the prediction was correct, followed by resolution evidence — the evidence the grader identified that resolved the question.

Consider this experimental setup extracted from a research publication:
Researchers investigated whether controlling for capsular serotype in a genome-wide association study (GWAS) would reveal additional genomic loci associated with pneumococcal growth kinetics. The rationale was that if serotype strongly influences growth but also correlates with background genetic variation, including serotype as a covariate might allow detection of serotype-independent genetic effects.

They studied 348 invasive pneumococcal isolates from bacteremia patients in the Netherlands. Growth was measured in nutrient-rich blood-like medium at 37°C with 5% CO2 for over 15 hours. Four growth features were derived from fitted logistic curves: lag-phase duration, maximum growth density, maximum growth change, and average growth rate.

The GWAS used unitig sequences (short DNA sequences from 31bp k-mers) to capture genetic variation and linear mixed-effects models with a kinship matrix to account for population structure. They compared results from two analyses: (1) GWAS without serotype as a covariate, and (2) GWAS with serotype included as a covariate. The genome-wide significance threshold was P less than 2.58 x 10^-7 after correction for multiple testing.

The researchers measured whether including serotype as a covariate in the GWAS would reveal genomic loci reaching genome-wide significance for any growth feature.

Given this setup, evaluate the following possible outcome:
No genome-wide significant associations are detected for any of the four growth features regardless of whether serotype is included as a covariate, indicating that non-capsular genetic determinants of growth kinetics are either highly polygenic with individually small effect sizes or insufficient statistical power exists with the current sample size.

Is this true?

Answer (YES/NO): YES